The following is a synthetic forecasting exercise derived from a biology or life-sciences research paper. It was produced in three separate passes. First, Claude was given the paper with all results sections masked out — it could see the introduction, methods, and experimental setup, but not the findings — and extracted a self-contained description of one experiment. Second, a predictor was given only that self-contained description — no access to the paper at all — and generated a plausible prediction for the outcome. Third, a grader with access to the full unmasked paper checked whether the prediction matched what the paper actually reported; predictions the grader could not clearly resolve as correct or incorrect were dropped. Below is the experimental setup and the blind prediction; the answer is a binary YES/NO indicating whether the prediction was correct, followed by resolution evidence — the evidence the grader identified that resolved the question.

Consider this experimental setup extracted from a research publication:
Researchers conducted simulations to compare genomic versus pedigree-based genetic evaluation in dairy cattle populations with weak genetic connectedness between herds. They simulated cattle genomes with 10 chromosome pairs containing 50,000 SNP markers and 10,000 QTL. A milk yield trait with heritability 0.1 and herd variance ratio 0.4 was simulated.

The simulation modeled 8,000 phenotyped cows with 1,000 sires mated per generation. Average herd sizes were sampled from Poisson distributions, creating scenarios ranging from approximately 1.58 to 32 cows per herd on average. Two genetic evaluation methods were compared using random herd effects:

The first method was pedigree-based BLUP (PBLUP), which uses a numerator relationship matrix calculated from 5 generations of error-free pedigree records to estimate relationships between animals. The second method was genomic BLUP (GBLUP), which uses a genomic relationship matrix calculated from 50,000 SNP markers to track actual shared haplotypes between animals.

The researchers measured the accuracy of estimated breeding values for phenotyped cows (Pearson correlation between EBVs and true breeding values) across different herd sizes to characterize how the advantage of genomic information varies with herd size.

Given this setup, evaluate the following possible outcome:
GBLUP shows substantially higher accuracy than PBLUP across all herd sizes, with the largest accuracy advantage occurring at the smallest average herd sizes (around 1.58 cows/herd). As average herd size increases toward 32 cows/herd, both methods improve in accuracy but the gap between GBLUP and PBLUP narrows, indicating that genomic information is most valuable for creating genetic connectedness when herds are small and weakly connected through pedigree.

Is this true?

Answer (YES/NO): NO